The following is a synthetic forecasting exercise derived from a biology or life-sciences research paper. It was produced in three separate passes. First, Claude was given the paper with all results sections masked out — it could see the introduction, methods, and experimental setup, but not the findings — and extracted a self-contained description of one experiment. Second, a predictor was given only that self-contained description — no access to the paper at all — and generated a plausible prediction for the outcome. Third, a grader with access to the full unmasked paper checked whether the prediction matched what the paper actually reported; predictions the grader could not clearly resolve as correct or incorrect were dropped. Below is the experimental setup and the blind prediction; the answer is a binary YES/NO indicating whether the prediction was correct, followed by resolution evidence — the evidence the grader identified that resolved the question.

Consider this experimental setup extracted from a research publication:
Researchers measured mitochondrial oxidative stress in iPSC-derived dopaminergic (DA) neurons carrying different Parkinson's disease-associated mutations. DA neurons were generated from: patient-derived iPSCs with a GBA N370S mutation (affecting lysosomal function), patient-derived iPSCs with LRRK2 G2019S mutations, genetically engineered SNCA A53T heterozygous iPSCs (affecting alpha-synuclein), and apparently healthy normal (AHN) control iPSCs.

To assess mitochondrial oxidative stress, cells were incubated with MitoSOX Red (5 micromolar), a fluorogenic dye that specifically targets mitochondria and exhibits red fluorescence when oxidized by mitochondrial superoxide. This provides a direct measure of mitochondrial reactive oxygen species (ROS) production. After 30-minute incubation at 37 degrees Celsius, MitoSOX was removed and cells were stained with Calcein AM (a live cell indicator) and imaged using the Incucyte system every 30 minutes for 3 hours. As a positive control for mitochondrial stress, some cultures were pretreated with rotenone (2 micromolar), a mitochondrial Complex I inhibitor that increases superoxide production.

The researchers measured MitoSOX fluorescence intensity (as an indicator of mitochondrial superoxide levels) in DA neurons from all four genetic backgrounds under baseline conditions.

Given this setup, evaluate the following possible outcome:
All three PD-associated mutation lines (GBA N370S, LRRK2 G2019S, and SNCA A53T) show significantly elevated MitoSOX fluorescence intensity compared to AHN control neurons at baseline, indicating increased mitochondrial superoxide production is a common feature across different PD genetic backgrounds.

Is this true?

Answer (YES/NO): NO